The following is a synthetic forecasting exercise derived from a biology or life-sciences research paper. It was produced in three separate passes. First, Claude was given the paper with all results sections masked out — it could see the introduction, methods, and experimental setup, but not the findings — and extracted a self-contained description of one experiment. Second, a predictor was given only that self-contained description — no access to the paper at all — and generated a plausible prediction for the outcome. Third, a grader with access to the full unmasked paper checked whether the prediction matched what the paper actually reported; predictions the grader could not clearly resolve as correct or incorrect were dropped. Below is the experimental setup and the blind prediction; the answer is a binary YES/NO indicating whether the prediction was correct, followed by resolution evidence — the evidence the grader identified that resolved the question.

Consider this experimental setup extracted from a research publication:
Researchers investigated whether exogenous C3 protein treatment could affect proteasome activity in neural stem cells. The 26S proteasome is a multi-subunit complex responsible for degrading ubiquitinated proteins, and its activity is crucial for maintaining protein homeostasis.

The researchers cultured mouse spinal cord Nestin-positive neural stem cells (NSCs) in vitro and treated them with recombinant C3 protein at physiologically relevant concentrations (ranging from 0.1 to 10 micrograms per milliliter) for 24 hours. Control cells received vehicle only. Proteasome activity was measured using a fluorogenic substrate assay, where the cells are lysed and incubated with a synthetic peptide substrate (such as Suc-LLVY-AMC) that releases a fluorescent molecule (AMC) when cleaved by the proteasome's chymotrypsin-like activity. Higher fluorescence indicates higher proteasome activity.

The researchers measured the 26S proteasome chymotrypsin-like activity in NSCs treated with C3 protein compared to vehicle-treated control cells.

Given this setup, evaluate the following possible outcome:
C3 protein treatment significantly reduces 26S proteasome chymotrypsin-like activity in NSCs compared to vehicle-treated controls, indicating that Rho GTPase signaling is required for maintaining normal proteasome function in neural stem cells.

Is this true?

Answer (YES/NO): NO